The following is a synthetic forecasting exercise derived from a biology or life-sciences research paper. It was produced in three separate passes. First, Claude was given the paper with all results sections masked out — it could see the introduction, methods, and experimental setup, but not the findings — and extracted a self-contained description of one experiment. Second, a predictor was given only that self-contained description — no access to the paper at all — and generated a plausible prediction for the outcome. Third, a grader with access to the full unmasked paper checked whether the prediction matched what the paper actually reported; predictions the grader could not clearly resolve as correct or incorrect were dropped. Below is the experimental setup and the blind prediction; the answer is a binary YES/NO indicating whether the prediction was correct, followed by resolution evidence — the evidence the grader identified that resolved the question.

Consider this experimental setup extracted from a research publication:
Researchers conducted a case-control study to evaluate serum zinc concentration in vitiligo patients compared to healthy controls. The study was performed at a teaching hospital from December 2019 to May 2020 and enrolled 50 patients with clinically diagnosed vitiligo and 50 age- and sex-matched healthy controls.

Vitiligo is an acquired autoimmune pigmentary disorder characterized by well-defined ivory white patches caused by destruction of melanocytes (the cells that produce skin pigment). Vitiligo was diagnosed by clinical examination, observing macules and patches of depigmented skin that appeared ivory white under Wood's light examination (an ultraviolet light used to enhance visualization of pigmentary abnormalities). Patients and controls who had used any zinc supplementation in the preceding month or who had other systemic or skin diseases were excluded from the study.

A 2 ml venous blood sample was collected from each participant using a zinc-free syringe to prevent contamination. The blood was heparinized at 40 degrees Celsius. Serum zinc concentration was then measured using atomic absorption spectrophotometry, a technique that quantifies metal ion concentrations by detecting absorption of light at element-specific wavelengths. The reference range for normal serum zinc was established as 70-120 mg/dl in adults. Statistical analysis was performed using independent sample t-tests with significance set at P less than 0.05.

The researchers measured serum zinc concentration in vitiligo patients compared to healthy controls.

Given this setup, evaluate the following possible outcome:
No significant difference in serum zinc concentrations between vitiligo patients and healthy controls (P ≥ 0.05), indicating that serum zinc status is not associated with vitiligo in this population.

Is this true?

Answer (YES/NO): NO